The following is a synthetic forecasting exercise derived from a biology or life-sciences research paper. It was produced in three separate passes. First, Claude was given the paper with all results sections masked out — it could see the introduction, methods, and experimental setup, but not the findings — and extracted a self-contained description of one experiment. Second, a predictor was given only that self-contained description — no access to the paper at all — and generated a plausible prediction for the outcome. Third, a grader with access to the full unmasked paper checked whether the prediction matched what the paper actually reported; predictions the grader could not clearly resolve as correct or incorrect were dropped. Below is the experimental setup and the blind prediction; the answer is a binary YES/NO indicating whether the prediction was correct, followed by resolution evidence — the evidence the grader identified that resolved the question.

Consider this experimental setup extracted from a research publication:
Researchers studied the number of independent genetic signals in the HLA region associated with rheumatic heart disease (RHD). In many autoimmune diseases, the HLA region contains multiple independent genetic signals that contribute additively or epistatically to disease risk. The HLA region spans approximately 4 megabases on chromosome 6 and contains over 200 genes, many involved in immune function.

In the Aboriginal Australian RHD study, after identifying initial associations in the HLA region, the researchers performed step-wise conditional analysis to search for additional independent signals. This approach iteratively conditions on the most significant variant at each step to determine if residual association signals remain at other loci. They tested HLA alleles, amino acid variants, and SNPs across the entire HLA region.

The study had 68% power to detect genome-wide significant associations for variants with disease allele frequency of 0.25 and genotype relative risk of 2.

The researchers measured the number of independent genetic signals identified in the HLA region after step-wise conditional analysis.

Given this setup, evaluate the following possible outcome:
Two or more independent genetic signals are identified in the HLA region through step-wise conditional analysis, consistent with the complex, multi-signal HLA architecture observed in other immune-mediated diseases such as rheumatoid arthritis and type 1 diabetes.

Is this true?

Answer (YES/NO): NO